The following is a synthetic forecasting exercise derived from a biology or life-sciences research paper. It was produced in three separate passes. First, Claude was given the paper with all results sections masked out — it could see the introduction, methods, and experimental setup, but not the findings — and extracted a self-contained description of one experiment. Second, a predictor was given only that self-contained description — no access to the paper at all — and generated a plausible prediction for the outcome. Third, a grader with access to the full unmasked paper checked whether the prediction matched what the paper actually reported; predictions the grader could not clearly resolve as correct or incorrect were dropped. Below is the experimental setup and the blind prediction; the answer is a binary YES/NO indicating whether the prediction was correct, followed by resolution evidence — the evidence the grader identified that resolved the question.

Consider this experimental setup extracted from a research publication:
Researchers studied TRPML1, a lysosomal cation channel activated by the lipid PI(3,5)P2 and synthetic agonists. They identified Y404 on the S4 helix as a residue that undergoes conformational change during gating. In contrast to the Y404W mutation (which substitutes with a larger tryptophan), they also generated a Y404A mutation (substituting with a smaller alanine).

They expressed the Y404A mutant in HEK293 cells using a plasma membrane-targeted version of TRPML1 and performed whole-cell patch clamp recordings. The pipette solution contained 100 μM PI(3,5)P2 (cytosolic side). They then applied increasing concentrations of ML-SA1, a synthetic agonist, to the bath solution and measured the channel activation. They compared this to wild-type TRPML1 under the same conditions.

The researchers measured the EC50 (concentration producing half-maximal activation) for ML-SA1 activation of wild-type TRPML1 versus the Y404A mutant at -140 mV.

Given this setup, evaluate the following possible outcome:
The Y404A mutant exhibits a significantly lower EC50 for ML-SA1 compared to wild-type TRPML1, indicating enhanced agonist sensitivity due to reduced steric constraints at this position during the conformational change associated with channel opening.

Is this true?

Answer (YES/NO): NO